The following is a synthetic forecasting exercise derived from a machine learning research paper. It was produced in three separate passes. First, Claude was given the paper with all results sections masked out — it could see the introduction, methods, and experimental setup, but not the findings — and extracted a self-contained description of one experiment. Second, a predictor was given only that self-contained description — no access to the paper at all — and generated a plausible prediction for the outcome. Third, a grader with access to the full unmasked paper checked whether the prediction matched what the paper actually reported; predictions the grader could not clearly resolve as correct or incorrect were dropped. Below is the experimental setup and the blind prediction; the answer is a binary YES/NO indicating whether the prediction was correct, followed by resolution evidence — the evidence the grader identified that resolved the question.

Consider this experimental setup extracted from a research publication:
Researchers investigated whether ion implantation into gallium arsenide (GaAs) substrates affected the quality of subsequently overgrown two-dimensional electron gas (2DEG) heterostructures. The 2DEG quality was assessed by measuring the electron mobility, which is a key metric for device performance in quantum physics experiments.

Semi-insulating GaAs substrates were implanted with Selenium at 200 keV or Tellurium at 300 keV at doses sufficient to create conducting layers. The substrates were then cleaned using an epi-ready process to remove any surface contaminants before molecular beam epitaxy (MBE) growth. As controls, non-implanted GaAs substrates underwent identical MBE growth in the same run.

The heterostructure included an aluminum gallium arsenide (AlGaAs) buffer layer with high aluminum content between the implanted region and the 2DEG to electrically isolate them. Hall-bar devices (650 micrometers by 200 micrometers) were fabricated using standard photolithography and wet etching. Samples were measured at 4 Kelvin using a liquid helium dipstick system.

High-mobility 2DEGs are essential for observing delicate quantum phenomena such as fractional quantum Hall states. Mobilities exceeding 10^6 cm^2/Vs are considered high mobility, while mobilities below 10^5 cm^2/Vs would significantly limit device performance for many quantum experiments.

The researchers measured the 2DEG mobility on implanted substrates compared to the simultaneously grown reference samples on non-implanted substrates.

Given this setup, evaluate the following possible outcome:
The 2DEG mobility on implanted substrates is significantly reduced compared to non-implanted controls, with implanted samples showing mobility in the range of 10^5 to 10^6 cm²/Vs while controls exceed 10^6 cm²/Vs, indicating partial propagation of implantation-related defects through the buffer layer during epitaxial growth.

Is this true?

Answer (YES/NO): NO